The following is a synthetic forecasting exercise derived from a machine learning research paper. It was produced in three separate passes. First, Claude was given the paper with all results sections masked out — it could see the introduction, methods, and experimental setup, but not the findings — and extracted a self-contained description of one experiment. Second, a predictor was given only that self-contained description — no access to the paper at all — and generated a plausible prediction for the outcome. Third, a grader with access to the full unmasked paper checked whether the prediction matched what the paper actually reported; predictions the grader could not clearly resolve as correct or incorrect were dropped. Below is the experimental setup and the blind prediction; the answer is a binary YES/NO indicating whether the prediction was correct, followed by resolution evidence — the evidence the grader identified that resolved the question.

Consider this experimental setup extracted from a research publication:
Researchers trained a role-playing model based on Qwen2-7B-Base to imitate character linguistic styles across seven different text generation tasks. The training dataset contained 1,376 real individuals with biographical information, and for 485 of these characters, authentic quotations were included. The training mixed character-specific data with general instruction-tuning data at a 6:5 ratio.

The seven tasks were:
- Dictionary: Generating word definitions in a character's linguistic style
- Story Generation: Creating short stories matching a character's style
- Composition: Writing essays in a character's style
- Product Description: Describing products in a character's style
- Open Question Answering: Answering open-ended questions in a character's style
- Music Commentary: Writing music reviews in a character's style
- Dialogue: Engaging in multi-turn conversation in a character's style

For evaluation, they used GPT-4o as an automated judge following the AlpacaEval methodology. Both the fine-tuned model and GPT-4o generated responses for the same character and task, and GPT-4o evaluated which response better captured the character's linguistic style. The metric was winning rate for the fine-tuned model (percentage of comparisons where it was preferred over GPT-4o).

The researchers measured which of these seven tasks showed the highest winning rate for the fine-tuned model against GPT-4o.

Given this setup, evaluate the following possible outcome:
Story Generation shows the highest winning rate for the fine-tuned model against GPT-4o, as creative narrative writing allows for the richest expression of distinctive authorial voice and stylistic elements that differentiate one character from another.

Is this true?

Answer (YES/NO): YES